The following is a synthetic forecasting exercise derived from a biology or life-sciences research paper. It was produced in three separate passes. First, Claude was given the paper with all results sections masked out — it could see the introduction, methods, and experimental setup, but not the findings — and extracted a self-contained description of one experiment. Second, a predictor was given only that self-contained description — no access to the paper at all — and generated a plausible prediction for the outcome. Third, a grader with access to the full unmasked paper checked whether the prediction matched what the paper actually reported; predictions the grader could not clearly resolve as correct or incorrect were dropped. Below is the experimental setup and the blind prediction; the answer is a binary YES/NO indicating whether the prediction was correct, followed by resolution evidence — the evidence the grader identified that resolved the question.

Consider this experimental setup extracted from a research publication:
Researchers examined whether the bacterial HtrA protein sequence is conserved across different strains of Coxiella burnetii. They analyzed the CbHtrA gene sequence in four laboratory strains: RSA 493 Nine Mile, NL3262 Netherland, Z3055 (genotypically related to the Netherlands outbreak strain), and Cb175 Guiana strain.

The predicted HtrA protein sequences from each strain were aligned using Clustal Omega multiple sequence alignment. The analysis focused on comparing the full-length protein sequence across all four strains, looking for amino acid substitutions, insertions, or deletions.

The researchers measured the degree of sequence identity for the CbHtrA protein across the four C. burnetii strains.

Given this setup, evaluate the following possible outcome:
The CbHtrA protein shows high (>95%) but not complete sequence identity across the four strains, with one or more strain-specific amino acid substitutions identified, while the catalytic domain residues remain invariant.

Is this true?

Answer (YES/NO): NO